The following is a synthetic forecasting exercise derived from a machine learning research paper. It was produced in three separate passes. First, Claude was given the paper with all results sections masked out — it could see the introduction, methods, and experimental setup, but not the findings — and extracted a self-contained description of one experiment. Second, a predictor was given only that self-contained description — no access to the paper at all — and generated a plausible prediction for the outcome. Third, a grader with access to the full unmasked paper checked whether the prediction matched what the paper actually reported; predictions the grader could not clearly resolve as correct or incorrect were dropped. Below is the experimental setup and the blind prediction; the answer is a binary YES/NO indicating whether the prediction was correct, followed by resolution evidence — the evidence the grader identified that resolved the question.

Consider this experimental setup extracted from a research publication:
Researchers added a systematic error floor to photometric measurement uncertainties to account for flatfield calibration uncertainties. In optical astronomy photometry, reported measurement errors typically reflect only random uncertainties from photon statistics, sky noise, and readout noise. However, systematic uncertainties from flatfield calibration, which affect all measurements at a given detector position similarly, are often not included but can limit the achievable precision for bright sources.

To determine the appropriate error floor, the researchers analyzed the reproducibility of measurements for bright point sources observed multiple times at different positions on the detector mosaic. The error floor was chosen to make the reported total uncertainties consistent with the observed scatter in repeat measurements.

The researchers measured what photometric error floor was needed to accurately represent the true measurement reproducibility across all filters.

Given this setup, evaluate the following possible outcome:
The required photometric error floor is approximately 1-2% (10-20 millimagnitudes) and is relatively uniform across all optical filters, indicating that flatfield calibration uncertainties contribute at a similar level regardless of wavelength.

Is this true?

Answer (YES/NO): YES